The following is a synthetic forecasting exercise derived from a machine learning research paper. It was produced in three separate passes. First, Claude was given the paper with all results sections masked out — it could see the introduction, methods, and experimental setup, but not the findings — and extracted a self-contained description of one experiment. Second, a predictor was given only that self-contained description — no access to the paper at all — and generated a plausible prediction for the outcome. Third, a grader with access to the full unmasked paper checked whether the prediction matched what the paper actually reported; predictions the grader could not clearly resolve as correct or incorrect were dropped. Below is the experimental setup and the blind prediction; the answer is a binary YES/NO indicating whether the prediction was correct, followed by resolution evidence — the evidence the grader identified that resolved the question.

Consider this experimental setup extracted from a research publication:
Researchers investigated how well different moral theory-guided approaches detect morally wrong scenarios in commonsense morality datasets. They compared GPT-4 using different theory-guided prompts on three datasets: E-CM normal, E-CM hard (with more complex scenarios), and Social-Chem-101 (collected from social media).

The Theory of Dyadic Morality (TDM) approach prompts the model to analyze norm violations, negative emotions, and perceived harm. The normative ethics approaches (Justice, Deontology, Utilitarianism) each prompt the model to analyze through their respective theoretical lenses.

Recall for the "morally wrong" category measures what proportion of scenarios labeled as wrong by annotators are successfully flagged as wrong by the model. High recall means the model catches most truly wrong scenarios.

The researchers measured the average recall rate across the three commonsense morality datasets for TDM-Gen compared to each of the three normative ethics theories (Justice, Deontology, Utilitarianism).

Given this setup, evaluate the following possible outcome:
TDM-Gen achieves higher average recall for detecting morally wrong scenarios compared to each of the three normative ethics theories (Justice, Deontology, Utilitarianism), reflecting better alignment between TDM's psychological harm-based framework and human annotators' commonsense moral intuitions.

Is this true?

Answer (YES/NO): YES